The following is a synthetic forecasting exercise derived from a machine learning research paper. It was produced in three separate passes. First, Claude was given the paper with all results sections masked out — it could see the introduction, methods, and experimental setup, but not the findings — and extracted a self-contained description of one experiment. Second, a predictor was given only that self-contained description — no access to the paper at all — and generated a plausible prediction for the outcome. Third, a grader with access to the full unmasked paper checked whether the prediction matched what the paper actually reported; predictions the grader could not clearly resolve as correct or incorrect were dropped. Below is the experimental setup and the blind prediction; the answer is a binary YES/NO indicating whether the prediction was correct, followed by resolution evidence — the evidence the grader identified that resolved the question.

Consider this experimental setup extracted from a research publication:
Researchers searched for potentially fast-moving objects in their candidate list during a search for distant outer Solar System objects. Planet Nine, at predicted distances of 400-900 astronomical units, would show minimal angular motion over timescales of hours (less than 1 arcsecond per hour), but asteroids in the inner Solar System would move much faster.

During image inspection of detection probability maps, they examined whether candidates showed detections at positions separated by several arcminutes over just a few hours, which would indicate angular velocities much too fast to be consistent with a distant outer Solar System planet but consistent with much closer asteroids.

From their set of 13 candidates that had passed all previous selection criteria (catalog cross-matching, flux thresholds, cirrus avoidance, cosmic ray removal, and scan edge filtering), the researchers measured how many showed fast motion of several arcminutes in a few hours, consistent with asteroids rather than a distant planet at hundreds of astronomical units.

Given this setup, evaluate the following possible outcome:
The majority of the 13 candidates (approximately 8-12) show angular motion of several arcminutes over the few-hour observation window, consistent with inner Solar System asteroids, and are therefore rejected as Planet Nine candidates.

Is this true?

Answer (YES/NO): NO